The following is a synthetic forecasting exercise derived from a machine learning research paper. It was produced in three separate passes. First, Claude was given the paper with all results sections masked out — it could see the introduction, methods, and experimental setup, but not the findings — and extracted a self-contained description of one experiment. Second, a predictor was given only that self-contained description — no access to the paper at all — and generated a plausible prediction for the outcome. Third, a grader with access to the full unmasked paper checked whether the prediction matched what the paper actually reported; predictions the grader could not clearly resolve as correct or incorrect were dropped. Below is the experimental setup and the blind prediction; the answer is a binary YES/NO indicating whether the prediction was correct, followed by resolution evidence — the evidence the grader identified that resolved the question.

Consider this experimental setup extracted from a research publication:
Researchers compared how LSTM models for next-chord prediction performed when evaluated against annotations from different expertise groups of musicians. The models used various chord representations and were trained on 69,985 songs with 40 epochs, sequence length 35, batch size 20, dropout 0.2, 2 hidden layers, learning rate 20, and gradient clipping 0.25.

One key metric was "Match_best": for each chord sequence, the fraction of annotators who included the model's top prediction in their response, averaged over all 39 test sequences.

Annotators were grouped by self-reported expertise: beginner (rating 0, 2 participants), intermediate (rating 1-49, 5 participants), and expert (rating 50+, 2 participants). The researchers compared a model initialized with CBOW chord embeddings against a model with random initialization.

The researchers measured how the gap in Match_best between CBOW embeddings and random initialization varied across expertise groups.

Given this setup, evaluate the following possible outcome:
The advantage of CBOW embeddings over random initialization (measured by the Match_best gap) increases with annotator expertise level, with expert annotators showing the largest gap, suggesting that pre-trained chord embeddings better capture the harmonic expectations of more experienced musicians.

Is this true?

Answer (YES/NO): YES